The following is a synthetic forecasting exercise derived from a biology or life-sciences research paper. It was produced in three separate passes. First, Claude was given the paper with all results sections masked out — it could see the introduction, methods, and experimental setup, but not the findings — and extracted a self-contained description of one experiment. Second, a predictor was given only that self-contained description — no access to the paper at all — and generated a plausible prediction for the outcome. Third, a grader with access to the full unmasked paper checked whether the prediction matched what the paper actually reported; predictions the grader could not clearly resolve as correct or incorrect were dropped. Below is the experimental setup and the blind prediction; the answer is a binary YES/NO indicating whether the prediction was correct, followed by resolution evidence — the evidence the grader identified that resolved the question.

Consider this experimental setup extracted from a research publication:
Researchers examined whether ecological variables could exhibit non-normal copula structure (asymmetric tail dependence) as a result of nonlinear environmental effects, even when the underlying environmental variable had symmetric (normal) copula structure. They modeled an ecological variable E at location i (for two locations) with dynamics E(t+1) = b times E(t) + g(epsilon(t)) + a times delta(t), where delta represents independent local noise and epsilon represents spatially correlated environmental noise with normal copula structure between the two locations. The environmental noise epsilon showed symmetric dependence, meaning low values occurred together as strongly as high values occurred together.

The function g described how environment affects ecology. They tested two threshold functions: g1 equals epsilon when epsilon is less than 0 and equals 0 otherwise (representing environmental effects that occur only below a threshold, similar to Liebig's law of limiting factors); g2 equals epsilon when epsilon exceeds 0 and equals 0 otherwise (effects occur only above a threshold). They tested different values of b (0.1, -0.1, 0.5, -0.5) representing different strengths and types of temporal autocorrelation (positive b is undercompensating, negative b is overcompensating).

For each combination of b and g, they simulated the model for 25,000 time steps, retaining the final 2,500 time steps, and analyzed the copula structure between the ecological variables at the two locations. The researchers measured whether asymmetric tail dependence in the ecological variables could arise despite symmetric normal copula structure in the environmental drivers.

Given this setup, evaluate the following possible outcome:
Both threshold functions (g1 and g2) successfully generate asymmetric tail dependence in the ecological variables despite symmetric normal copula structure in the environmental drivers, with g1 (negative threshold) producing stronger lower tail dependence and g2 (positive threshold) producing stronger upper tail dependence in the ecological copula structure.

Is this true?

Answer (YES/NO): YES